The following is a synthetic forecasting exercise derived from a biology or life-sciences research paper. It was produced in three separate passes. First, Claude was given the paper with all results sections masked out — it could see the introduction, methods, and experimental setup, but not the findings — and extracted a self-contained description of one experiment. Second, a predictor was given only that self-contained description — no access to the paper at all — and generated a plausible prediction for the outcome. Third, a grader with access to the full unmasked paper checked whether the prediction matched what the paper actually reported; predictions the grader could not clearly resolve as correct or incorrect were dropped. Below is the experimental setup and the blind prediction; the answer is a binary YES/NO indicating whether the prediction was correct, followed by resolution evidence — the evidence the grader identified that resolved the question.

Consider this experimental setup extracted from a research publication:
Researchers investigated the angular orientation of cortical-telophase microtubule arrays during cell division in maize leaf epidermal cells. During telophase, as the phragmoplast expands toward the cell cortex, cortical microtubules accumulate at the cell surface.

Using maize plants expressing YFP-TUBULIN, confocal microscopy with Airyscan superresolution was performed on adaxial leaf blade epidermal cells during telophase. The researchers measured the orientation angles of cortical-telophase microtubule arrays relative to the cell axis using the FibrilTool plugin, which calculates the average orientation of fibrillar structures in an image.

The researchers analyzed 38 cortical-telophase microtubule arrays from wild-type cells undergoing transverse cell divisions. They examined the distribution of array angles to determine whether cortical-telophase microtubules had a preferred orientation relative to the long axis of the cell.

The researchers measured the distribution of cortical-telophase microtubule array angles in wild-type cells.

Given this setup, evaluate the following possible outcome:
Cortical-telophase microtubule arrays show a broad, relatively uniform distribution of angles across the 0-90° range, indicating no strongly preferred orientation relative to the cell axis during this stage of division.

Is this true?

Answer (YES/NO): NO